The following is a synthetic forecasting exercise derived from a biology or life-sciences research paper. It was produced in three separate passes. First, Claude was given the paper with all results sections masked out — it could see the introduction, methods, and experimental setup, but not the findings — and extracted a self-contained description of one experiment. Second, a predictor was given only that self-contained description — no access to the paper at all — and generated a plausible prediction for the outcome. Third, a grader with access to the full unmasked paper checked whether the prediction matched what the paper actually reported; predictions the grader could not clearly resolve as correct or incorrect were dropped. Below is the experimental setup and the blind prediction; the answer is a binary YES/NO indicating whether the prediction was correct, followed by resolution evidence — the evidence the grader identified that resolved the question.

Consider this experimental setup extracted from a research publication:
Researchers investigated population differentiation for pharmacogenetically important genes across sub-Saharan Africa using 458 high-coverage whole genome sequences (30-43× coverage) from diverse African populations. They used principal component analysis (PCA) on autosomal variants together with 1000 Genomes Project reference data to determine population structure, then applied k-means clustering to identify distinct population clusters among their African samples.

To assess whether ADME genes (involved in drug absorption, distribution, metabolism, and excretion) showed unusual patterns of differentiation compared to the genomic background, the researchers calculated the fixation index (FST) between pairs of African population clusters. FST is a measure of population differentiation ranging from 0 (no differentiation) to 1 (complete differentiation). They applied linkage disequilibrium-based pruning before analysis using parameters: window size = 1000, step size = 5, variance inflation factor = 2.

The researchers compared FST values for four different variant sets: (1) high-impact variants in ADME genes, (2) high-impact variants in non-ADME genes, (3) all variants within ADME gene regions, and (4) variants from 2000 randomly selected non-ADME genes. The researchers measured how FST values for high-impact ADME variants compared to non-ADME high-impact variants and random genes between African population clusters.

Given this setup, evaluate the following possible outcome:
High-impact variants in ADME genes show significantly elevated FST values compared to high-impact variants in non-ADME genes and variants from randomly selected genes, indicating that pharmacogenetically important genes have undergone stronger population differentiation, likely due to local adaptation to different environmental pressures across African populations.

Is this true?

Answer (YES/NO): NO